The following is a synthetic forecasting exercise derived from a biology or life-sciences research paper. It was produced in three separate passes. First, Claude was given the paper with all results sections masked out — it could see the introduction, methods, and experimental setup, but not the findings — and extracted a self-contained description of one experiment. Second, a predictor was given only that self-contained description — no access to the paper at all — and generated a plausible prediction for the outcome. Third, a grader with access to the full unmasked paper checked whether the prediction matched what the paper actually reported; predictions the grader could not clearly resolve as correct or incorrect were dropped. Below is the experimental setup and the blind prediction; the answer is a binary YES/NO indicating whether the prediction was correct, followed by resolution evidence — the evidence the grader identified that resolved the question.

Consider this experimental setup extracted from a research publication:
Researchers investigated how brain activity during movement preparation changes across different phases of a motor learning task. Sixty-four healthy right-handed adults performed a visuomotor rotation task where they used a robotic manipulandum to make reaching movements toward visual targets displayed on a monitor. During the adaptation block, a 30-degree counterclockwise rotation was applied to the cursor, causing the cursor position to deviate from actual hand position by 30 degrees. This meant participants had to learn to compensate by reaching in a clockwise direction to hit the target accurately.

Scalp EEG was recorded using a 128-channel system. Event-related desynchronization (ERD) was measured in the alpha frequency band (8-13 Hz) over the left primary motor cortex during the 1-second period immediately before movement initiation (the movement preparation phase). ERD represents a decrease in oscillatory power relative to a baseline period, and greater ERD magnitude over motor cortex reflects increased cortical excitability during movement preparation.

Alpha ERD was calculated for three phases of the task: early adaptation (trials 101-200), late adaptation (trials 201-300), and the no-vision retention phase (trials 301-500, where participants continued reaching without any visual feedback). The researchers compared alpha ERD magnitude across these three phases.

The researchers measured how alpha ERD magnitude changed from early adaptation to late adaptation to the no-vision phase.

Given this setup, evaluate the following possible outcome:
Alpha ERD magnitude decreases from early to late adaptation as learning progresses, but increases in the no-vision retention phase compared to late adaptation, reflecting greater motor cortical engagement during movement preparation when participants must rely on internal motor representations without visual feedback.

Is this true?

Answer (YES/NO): NO